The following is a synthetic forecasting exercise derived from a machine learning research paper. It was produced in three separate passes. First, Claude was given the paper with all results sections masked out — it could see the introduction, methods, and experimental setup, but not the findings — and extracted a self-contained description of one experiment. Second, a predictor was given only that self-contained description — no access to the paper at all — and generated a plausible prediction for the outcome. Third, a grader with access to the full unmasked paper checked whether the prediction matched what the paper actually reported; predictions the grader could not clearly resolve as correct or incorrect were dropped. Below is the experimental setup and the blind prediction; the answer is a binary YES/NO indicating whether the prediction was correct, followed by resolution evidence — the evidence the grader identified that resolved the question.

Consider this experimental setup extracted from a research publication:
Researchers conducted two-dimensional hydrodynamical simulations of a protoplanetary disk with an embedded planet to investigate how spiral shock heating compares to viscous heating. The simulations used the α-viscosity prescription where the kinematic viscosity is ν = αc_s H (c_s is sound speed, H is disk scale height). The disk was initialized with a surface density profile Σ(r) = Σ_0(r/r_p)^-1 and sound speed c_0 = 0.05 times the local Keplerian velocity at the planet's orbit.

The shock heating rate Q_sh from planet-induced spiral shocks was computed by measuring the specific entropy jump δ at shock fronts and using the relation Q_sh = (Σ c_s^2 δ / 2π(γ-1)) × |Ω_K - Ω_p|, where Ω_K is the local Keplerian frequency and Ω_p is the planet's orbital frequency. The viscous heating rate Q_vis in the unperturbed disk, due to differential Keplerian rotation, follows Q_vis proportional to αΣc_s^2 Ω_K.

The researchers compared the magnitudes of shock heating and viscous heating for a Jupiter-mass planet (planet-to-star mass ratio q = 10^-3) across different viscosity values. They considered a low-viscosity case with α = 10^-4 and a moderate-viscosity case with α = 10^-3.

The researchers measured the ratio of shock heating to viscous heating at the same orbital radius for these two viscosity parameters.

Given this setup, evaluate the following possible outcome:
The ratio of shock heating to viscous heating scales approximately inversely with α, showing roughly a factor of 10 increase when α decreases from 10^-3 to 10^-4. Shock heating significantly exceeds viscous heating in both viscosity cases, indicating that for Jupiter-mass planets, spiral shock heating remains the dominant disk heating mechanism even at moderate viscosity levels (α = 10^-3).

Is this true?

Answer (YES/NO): NO